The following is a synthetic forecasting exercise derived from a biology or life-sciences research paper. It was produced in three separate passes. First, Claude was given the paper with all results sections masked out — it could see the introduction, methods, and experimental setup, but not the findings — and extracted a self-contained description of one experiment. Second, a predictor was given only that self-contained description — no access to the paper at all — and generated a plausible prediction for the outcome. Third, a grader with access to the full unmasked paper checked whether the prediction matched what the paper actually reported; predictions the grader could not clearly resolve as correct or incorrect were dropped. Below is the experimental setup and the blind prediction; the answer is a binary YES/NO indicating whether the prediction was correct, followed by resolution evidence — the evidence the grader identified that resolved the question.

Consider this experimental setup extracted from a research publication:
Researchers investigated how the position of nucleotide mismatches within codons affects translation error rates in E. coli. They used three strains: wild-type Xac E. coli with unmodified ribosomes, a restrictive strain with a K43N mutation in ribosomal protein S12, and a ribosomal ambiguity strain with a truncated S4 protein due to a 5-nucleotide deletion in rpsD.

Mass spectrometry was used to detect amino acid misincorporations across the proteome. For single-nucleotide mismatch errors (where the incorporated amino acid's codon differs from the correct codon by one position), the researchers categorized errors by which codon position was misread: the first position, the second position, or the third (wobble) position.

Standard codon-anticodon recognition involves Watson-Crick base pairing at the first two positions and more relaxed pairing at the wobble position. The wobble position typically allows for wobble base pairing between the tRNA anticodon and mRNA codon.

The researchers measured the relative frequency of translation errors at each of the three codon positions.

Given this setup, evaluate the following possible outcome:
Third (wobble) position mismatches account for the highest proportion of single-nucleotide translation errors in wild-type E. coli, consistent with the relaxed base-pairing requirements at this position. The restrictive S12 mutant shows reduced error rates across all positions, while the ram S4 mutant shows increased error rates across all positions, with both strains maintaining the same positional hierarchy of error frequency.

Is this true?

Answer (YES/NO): NO